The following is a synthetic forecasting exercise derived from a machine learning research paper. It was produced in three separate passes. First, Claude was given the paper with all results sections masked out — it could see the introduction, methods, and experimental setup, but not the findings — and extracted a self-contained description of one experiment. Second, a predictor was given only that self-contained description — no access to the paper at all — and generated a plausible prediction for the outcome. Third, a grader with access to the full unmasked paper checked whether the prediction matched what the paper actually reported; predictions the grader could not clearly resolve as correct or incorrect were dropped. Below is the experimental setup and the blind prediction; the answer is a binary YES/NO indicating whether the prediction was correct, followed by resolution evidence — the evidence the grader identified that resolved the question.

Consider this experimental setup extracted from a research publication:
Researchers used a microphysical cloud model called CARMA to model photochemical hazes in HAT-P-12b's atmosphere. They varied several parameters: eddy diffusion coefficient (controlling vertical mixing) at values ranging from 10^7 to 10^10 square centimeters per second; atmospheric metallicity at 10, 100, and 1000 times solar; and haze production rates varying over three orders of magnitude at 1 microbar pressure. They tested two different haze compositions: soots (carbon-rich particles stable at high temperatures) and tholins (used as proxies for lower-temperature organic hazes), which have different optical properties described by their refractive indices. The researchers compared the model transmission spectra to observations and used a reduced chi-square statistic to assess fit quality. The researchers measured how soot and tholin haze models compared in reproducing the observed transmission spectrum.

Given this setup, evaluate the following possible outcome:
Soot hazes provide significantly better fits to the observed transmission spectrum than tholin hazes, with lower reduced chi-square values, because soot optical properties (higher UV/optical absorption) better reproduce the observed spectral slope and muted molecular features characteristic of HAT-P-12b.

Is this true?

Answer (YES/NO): NO